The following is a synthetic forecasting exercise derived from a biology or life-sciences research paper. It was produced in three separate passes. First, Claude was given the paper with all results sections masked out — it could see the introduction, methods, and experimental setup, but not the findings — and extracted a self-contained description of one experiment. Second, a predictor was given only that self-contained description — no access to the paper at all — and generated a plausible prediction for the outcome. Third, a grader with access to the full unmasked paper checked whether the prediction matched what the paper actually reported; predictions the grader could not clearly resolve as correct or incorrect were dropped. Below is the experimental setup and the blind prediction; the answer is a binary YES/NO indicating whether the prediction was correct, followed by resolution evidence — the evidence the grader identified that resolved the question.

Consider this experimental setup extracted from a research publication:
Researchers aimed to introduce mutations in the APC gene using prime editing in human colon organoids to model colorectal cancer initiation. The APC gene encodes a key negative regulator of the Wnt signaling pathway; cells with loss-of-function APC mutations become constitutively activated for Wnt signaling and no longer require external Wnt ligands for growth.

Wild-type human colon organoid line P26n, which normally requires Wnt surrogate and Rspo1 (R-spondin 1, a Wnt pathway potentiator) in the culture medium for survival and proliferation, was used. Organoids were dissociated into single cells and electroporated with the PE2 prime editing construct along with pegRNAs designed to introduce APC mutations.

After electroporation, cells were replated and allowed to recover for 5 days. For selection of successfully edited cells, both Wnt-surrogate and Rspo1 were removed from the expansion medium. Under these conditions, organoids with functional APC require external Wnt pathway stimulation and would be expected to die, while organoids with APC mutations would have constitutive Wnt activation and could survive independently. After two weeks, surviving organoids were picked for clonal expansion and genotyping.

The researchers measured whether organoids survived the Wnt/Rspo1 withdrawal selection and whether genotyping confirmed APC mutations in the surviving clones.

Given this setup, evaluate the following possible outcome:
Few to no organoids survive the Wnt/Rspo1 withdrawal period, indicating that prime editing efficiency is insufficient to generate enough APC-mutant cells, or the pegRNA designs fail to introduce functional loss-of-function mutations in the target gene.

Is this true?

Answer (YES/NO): NO